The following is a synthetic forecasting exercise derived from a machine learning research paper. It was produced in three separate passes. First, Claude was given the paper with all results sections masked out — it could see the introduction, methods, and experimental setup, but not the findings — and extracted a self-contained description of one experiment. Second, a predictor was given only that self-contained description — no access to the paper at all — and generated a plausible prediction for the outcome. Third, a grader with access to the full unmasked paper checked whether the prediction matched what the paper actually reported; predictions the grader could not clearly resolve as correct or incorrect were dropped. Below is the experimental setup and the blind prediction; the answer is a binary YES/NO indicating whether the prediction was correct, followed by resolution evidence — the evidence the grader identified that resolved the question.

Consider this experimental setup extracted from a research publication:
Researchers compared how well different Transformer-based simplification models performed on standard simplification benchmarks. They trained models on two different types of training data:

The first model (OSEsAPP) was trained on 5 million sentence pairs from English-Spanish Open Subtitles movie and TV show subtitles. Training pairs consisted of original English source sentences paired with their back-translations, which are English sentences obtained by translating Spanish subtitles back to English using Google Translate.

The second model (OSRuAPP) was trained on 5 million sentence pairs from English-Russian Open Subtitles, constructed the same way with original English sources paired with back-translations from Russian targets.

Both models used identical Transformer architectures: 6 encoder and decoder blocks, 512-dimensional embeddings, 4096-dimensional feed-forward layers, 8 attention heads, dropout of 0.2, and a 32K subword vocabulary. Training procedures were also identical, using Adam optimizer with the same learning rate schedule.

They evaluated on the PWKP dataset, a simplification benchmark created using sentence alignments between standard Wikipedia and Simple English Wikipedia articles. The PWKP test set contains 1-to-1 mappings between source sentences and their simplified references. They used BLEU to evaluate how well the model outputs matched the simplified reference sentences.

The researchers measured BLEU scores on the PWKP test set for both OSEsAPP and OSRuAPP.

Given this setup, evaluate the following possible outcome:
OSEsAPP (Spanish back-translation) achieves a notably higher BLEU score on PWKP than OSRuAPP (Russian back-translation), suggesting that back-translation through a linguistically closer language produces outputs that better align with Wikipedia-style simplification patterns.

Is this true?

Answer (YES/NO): YES